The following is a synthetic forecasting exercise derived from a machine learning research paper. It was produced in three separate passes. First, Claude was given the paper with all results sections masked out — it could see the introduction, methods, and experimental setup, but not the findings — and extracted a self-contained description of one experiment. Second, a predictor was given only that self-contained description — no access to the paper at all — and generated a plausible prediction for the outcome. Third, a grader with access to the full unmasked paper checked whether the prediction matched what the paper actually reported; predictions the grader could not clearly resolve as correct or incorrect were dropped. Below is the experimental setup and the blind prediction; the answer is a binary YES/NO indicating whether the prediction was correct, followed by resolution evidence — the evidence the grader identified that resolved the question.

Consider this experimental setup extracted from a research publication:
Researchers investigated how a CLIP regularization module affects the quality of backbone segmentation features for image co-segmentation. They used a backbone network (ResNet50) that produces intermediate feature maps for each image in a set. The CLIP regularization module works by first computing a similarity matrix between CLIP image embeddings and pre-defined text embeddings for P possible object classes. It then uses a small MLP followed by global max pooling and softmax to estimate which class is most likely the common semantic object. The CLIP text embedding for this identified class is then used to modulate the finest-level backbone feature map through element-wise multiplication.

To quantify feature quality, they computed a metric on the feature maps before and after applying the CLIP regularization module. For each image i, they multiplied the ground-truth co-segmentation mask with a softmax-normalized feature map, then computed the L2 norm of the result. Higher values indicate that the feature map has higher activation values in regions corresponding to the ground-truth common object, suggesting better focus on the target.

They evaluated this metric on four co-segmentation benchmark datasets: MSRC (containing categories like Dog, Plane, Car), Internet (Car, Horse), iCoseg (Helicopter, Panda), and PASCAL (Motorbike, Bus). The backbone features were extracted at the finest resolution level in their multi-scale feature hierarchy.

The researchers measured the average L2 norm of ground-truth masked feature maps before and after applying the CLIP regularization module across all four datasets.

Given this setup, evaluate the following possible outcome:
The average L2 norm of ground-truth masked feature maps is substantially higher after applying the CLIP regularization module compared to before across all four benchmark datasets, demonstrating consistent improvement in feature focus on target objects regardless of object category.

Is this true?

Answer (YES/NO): YES